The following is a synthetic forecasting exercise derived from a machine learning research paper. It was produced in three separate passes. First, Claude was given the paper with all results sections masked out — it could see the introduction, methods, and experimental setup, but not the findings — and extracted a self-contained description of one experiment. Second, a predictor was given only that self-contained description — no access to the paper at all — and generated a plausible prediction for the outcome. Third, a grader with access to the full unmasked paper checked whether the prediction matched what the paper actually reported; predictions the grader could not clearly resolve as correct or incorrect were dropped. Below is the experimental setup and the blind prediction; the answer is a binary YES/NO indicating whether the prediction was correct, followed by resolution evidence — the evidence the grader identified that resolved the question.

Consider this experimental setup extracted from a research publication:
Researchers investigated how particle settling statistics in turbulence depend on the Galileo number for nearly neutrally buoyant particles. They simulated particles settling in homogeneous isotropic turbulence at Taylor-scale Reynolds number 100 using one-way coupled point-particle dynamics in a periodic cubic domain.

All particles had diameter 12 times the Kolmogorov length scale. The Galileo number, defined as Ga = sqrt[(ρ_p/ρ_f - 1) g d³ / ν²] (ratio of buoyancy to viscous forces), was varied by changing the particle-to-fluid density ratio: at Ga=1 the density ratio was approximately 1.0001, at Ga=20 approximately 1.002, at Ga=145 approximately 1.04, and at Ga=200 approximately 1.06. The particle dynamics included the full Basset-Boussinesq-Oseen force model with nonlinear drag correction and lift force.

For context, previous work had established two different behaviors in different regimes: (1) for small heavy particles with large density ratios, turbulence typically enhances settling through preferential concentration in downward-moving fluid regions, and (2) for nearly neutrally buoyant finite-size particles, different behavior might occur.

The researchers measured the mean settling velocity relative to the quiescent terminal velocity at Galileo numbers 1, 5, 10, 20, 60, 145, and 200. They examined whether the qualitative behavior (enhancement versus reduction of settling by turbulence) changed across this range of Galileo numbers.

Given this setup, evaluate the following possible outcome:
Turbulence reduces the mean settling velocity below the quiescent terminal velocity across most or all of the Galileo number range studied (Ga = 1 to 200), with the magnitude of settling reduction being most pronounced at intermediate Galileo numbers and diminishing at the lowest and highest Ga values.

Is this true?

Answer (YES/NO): NO